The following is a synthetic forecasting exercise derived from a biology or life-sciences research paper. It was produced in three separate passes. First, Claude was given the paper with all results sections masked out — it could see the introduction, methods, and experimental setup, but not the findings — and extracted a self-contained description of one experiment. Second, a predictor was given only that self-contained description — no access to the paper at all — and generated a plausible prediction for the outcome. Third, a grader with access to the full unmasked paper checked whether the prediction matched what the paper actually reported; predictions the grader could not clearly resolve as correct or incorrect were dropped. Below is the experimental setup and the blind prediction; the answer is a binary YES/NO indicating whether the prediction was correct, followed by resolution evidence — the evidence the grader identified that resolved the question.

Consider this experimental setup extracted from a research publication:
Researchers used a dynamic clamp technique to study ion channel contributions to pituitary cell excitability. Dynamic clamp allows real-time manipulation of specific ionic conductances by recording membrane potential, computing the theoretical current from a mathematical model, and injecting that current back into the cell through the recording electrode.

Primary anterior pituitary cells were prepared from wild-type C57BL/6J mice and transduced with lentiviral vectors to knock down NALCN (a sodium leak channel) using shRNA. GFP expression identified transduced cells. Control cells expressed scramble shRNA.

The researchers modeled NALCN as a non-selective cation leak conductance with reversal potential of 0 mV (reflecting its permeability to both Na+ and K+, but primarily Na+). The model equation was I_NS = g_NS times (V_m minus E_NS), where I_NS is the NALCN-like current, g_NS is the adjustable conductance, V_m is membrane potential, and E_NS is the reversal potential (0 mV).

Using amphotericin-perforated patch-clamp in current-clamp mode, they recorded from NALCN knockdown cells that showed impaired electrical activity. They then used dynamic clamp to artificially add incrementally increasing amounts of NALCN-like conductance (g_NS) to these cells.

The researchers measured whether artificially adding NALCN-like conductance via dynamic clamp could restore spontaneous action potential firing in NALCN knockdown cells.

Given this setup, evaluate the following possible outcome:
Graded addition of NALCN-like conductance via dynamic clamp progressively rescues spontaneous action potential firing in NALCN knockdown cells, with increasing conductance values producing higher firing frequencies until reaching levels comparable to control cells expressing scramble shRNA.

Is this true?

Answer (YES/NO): NO